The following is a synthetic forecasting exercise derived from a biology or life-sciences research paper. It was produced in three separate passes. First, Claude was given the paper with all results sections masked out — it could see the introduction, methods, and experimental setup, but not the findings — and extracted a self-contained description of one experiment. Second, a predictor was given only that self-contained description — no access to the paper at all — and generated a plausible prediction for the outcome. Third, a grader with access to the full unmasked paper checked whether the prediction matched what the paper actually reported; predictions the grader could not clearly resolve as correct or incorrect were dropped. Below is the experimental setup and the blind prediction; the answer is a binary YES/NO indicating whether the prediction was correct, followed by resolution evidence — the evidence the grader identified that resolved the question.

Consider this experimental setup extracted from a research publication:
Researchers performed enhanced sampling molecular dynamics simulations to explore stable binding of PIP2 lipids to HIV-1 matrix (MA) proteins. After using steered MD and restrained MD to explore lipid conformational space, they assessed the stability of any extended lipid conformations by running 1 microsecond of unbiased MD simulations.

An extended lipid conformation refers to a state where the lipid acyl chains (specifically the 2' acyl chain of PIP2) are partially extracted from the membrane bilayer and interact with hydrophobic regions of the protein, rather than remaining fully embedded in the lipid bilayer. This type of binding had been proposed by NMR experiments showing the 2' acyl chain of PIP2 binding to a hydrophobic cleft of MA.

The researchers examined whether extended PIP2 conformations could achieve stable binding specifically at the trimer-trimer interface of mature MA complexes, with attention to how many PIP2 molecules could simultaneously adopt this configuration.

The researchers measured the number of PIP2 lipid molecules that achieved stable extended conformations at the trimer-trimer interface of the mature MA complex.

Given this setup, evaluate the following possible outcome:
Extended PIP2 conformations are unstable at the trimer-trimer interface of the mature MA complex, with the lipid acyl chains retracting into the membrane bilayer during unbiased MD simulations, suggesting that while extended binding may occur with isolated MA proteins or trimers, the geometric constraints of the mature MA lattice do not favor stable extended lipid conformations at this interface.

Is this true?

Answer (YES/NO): NO